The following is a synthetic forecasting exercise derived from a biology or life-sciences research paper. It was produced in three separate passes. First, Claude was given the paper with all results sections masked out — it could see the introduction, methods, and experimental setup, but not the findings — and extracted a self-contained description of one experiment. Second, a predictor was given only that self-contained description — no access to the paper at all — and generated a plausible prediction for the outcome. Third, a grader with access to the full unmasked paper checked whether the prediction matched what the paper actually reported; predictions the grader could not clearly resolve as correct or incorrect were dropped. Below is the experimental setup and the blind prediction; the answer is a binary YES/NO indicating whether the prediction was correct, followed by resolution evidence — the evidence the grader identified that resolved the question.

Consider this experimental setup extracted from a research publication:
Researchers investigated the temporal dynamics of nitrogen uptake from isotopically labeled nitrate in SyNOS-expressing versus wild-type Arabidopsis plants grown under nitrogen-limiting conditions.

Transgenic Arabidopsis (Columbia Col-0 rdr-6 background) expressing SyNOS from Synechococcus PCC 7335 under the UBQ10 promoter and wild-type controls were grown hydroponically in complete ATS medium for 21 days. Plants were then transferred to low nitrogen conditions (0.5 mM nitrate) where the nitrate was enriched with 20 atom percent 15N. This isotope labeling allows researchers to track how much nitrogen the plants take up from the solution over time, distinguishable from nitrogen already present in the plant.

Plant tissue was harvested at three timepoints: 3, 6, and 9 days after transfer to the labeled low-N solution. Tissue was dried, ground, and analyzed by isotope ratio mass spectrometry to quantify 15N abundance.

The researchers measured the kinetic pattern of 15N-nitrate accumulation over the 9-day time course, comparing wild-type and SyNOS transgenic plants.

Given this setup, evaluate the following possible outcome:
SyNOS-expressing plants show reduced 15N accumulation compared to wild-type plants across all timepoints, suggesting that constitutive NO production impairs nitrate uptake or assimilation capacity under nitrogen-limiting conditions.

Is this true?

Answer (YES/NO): NO